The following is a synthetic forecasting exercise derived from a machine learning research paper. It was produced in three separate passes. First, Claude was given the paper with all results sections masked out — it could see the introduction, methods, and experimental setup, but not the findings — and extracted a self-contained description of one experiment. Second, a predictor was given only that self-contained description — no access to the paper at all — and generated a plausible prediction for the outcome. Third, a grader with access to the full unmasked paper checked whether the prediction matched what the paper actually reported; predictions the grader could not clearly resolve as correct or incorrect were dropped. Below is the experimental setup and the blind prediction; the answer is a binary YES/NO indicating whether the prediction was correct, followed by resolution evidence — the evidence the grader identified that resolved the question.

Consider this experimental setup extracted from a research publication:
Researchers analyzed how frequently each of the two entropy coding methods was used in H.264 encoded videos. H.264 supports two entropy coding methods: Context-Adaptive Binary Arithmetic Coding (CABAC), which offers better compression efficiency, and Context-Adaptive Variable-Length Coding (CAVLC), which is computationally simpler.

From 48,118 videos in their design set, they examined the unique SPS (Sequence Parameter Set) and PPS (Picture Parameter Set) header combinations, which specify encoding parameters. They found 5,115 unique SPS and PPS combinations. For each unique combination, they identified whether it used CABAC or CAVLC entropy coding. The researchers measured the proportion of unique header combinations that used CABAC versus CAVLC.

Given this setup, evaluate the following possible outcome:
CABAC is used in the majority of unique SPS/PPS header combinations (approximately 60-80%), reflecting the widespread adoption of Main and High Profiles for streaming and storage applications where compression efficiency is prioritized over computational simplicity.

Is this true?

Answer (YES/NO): YES